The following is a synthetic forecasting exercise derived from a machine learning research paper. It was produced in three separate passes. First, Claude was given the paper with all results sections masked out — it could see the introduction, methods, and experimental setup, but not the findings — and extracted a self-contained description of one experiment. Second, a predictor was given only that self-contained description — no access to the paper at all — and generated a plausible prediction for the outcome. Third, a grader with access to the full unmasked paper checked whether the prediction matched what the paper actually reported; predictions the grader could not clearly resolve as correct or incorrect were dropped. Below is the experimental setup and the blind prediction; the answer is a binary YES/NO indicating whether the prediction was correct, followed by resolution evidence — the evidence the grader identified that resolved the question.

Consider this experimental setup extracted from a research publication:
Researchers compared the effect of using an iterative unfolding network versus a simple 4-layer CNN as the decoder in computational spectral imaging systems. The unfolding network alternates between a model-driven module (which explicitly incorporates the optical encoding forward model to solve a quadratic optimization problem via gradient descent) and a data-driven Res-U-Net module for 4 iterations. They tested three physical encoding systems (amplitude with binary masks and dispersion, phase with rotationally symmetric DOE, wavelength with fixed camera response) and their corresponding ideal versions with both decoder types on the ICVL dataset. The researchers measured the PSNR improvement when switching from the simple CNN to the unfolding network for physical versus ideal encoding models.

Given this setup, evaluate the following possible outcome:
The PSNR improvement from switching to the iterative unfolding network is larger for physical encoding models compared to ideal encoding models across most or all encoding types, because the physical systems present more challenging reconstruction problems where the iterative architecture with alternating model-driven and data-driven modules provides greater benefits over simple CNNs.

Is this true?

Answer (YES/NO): YES